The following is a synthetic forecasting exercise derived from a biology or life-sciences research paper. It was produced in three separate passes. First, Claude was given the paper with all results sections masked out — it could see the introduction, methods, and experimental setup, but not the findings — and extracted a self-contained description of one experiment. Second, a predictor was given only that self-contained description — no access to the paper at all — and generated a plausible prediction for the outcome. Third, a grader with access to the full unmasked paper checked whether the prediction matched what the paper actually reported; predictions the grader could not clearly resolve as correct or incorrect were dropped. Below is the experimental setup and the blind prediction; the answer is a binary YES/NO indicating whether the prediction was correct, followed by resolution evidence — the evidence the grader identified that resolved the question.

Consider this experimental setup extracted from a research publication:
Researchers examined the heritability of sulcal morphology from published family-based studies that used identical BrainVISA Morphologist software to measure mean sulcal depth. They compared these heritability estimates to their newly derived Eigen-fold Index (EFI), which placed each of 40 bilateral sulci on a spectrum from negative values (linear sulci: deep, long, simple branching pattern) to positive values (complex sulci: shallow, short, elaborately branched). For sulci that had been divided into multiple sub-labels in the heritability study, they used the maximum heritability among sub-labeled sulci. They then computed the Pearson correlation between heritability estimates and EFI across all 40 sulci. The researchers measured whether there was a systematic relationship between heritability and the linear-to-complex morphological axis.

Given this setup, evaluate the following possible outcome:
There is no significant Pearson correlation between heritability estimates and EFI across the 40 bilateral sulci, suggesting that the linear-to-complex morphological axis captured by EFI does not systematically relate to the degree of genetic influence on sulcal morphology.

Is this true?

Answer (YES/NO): NO